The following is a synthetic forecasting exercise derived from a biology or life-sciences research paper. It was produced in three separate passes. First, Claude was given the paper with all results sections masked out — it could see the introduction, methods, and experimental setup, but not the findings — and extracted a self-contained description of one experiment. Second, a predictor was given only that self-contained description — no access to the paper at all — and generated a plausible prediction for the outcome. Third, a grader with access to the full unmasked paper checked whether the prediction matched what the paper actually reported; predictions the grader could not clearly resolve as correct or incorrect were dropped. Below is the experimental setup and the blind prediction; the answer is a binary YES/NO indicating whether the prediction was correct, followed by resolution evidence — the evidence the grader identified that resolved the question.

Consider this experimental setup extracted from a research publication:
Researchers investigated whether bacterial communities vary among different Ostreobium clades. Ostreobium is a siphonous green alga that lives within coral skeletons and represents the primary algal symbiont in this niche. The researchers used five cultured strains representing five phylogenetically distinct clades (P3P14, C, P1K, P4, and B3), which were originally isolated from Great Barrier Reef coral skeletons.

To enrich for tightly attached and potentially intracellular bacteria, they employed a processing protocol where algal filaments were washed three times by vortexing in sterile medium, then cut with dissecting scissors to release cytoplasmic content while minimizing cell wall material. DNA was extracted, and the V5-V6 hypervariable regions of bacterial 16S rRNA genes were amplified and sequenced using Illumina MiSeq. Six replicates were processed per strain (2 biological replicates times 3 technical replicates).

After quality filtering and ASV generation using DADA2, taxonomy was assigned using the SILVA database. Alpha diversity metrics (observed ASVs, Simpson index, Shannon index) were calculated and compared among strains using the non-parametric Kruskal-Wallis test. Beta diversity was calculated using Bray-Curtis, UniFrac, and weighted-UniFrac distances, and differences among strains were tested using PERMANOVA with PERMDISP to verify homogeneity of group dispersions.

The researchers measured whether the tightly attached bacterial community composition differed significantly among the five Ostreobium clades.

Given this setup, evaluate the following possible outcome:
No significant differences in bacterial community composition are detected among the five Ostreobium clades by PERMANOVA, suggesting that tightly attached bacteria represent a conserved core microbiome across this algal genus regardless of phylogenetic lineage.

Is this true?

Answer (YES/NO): NO